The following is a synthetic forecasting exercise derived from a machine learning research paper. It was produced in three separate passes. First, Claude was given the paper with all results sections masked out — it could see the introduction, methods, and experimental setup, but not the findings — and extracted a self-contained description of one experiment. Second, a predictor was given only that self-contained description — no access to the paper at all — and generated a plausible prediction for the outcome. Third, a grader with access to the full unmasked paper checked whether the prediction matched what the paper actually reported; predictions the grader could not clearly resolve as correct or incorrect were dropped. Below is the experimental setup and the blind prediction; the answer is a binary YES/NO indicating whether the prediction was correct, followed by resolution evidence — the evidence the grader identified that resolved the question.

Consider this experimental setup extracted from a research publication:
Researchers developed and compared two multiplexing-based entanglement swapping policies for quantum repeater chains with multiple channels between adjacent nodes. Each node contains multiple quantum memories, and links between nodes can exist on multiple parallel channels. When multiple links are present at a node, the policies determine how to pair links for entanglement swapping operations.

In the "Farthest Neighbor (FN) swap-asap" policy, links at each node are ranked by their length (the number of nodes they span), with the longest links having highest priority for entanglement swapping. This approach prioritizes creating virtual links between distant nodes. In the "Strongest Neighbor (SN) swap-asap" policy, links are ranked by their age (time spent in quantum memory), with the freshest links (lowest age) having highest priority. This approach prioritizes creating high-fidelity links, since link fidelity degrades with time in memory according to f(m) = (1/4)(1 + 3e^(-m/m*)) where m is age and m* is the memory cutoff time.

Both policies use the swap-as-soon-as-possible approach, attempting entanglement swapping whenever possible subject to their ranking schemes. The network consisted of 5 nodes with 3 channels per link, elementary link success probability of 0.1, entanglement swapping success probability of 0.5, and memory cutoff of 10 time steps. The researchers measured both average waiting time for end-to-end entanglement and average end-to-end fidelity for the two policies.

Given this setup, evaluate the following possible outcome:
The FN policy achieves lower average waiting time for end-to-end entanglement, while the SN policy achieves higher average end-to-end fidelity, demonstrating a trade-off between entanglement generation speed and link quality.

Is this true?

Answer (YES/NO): YES